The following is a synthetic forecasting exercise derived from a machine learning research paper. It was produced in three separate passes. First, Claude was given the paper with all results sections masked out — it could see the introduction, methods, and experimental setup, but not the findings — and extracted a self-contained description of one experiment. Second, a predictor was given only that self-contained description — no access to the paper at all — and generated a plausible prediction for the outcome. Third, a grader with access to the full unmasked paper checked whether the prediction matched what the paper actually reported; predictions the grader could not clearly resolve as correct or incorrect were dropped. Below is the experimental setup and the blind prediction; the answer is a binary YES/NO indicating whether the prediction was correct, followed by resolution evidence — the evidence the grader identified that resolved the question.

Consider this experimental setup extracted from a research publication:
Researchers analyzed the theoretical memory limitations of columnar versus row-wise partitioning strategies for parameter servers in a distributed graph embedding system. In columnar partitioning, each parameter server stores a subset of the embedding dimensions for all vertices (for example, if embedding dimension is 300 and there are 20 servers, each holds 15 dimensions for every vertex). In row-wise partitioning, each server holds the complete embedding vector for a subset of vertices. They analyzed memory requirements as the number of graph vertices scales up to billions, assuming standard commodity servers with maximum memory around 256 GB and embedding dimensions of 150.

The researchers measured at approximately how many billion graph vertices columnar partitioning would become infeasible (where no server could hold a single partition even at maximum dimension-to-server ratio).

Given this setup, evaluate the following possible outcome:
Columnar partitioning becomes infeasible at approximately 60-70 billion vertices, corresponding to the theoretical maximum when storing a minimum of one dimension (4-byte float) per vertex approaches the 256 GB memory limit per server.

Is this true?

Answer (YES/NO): NO